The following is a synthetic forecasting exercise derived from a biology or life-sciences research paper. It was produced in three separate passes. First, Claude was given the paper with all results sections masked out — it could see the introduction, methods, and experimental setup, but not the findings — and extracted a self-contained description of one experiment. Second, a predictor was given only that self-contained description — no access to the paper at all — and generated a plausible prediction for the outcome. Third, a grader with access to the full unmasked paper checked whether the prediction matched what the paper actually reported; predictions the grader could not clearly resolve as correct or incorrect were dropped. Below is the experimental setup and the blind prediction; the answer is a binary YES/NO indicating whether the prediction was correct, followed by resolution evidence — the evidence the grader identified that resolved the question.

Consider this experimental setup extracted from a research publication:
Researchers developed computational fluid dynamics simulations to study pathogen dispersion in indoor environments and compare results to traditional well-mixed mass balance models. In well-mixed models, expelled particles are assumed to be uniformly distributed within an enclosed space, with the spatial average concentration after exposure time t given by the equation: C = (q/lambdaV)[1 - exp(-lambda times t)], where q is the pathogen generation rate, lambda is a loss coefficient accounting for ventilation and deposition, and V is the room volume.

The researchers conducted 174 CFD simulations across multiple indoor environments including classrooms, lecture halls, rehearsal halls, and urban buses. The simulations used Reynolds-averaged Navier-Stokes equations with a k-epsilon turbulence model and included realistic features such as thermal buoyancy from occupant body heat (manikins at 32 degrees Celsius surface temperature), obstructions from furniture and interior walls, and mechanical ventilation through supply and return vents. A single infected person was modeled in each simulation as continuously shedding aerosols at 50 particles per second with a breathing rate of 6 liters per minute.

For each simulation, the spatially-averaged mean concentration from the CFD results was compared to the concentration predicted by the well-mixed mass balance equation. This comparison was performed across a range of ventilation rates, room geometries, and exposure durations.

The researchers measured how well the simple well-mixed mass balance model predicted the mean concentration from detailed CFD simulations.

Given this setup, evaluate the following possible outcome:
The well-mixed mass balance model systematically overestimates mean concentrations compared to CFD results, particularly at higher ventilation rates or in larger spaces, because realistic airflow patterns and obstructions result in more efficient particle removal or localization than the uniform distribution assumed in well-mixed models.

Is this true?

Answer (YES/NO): NO